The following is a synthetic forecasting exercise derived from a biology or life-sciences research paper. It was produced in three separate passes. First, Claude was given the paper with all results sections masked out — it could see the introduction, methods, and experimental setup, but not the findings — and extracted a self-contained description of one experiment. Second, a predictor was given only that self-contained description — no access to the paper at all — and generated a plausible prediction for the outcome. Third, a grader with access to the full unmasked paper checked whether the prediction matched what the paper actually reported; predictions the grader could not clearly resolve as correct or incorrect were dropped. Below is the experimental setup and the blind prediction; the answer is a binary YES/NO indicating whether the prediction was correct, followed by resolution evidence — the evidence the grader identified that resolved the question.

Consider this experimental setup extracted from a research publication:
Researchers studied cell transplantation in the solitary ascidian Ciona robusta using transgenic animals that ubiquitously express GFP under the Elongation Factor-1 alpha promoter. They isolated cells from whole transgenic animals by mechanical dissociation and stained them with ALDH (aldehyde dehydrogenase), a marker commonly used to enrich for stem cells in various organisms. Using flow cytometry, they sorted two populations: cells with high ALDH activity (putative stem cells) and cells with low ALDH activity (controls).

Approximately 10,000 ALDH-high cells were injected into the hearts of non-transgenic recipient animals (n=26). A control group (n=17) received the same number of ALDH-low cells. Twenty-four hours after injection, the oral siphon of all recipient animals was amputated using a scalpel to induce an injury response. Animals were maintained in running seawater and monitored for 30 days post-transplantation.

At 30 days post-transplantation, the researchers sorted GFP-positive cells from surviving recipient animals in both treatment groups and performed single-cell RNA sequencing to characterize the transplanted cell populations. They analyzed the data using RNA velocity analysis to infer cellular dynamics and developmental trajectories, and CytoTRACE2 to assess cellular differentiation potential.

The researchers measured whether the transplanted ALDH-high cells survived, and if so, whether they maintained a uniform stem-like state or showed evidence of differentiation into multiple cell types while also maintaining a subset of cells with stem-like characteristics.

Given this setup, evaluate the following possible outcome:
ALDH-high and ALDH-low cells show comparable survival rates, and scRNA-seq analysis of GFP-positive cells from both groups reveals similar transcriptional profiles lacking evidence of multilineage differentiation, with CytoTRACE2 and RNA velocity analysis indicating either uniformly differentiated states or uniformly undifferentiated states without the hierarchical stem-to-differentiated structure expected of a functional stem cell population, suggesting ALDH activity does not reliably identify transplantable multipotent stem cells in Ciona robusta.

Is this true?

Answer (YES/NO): NO